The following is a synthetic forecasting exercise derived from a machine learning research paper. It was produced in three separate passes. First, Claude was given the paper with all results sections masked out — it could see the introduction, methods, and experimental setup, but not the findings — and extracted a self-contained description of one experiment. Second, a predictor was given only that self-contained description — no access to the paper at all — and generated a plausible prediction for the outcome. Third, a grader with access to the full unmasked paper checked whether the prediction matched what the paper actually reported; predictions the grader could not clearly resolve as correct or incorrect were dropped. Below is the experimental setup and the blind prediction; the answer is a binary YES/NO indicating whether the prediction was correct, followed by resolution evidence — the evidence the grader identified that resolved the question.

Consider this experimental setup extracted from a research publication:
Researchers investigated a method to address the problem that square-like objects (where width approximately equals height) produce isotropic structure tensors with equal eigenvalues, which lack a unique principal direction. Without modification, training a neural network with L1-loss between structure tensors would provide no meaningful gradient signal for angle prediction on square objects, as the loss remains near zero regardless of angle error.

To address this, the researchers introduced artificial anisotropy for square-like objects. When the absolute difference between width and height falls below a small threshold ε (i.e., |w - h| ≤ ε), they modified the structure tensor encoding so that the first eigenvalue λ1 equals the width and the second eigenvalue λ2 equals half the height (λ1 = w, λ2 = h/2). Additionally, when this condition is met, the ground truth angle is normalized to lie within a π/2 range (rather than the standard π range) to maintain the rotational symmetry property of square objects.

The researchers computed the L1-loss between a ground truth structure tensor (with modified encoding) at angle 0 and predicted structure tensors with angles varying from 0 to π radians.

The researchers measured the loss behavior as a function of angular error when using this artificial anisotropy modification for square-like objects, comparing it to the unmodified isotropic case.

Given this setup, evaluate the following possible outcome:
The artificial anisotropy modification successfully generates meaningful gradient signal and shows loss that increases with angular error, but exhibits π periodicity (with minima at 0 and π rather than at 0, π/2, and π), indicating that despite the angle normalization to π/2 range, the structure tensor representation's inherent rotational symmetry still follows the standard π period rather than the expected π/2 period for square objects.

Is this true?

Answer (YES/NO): NO